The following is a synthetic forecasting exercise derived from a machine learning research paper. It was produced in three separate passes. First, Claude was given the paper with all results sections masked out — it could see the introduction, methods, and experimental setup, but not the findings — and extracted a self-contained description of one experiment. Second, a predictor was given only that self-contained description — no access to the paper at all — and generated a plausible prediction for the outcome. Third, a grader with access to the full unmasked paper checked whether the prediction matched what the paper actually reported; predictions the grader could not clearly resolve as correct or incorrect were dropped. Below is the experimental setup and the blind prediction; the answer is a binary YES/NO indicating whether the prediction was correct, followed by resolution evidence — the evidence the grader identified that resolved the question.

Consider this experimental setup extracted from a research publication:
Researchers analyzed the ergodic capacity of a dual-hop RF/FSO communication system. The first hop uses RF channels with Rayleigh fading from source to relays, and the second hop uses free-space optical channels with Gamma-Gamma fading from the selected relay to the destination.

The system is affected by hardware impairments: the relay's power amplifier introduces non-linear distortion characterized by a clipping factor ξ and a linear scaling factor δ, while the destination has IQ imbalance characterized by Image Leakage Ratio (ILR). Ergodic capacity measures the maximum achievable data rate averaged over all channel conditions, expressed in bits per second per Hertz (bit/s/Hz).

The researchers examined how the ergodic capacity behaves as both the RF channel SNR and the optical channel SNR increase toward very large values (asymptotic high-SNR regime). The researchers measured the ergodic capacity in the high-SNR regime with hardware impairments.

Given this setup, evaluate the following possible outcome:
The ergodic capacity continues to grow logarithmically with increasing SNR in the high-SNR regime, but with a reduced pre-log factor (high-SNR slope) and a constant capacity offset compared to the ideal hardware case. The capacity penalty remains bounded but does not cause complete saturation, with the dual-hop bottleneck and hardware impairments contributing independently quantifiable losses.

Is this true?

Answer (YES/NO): NO